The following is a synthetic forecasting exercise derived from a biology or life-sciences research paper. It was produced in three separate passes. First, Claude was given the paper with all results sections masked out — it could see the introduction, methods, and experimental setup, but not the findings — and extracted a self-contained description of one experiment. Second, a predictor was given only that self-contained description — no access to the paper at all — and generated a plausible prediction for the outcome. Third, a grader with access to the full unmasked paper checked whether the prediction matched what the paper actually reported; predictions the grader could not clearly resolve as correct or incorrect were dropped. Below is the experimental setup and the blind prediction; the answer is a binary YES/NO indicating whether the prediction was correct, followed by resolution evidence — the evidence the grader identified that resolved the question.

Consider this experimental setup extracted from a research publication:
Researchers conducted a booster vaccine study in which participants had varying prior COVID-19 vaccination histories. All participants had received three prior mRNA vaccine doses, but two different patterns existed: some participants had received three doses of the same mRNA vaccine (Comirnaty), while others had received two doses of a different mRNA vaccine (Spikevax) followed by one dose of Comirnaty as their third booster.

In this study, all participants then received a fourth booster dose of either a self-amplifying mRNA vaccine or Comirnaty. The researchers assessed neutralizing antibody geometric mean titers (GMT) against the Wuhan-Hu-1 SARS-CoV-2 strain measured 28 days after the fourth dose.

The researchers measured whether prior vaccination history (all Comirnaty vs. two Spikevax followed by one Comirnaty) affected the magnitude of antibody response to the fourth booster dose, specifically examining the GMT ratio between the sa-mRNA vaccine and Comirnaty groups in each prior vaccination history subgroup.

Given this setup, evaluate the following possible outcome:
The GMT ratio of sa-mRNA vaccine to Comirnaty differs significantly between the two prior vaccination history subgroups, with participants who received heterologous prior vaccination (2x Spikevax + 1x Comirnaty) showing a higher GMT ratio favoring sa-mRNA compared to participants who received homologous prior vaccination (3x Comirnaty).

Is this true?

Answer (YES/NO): NO